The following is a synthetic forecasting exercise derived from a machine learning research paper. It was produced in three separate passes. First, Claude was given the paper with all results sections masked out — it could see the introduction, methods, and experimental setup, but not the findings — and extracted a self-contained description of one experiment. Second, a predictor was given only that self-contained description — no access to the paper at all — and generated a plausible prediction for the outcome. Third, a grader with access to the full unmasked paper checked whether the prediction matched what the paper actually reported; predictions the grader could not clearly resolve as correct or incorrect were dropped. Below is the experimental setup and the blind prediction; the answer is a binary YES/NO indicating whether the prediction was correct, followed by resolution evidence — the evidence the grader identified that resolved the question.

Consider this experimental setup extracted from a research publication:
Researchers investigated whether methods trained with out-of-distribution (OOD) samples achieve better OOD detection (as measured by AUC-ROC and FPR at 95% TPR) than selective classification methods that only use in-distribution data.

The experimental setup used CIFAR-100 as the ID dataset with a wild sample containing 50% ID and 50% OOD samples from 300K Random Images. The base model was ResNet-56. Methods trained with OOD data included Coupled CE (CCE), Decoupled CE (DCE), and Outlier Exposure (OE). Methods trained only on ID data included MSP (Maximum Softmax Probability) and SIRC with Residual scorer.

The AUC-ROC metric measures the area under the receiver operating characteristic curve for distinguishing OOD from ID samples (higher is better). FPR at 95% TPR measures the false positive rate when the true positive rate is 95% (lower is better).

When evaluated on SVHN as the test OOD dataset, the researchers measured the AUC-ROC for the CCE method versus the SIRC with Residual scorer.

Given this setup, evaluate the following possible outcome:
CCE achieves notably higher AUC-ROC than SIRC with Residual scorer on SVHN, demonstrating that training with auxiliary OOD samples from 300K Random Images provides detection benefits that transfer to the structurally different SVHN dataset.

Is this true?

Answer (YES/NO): NO